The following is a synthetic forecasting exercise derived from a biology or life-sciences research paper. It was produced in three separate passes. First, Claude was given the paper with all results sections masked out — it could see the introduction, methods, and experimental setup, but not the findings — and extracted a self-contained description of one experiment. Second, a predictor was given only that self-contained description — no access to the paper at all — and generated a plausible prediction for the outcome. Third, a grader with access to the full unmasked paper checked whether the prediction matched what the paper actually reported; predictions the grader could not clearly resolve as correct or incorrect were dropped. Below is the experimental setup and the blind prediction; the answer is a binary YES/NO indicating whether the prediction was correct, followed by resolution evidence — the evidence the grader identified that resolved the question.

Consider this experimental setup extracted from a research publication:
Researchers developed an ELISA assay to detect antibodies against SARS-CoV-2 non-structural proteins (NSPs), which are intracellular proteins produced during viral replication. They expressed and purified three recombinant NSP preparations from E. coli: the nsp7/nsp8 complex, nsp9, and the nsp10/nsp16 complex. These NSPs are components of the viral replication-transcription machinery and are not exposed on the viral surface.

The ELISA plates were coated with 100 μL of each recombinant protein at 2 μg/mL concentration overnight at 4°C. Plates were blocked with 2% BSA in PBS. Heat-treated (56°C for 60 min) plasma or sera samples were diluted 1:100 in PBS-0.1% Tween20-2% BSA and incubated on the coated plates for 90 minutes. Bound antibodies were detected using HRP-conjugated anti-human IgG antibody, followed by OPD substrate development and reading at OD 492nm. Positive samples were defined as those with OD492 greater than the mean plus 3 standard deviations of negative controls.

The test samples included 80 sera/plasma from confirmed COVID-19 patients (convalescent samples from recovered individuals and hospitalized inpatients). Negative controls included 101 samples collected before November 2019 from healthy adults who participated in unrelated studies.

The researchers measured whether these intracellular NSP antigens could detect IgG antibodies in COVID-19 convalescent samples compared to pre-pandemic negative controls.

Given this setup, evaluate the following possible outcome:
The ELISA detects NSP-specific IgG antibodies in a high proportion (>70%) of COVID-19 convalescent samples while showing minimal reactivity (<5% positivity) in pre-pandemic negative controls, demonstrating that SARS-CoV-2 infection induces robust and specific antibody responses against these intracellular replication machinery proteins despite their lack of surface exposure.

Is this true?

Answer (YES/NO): NO